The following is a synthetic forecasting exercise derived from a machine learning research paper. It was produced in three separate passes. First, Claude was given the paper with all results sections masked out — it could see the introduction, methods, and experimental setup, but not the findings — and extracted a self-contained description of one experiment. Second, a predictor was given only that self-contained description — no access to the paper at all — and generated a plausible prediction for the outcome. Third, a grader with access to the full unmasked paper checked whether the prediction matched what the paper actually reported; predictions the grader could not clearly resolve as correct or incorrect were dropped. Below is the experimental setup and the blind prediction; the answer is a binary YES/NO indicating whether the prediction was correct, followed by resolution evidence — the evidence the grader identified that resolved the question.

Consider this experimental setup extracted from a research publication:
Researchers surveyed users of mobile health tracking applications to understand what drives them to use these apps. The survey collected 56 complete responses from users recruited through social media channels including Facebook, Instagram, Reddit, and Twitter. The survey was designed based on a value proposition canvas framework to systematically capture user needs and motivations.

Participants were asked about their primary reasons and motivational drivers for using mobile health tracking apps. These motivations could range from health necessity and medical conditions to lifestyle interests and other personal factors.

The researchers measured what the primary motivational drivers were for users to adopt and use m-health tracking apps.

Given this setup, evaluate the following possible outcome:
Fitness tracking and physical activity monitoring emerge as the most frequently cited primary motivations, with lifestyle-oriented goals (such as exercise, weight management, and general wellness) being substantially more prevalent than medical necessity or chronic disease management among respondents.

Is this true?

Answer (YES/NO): NO